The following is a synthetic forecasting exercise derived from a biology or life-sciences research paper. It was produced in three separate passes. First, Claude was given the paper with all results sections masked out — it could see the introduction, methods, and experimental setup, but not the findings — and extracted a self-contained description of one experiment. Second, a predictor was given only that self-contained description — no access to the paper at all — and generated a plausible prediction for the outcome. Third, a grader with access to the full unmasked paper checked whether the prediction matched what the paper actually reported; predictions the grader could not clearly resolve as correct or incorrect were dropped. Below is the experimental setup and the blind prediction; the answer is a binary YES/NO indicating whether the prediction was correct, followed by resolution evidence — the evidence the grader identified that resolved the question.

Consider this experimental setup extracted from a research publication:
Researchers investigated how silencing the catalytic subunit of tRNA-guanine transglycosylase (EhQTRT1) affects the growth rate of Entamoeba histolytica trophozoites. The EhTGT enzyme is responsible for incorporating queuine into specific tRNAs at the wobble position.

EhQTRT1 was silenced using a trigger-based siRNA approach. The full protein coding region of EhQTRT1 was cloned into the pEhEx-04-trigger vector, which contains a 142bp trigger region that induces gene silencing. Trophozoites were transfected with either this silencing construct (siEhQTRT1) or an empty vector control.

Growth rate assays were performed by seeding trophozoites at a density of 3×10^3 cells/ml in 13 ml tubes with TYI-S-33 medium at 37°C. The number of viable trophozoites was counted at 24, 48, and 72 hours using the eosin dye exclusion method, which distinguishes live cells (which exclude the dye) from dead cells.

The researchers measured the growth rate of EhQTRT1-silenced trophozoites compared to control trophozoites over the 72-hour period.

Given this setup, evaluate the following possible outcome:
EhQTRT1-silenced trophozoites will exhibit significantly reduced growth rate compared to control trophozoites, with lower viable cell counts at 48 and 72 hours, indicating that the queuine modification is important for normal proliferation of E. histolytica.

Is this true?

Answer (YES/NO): YES